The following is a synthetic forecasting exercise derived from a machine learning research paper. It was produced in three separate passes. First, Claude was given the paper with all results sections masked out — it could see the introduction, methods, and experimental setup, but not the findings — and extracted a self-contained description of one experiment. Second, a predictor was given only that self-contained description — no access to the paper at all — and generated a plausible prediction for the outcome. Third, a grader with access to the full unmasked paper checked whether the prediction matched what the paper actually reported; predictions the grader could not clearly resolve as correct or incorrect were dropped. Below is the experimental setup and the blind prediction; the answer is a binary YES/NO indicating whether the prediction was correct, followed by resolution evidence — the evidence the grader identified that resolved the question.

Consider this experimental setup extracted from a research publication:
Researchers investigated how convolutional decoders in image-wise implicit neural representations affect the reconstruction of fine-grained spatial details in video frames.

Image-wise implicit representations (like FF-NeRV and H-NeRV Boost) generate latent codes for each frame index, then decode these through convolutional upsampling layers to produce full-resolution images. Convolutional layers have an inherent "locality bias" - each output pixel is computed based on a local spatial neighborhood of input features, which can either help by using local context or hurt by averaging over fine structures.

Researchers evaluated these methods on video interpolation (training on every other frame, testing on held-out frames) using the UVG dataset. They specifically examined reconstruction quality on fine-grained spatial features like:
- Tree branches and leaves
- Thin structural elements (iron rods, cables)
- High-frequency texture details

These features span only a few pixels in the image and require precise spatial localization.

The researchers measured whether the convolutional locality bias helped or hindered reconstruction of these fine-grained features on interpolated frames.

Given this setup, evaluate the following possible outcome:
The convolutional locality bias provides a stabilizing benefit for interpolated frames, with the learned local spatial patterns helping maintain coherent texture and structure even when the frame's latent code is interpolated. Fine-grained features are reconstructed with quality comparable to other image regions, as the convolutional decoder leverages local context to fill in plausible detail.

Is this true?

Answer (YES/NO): NO